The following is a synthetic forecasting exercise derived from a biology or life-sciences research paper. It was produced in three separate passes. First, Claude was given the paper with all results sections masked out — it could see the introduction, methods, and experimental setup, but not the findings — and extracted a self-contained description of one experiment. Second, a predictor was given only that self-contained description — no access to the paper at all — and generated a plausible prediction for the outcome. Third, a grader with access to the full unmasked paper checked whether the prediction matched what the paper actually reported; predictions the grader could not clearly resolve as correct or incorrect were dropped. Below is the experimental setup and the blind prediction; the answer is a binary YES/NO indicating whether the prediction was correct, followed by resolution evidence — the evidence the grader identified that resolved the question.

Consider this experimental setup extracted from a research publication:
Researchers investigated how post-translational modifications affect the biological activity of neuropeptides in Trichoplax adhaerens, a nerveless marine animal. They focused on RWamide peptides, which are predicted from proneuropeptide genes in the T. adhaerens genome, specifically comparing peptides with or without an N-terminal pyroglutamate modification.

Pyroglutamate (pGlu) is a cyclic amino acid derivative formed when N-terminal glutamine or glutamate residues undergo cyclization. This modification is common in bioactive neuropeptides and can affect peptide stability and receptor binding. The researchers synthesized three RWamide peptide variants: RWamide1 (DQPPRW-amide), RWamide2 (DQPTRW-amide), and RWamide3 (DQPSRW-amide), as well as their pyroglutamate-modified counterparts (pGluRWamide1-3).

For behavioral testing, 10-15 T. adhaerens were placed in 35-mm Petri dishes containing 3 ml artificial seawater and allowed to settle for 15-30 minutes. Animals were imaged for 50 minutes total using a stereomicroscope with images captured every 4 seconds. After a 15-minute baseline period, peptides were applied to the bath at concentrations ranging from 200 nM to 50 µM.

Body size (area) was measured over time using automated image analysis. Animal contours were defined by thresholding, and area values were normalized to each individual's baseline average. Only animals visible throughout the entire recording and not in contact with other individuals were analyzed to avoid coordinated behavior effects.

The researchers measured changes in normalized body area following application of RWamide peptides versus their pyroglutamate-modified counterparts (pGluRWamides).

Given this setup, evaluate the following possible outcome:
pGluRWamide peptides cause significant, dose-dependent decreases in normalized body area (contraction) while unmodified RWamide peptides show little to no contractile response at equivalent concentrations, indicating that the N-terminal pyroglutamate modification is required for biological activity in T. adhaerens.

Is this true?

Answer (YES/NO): NO